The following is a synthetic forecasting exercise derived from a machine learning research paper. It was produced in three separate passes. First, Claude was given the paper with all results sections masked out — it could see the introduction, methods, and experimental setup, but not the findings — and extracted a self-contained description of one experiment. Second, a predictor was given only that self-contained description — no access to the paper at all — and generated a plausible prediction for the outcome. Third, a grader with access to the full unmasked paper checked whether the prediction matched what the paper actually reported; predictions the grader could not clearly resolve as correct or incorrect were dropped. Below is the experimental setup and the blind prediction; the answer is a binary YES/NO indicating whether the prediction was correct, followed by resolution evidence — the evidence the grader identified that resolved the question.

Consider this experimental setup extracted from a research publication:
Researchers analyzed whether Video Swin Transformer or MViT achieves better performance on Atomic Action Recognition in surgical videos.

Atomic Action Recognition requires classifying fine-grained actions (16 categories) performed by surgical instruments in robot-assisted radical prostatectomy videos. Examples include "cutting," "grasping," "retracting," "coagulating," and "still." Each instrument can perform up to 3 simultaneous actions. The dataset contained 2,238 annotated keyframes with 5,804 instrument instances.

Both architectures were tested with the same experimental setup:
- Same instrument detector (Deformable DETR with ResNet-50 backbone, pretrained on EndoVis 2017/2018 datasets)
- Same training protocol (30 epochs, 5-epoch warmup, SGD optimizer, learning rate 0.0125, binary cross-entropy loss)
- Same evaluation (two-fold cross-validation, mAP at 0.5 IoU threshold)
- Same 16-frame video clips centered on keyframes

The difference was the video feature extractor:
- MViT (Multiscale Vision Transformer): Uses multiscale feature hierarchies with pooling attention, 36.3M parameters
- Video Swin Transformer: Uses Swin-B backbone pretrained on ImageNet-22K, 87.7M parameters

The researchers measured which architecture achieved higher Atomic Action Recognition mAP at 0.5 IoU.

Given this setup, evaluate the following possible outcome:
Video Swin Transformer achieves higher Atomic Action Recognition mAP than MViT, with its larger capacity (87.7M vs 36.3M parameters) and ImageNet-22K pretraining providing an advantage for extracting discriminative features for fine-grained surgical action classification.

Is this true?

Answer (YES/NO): NO